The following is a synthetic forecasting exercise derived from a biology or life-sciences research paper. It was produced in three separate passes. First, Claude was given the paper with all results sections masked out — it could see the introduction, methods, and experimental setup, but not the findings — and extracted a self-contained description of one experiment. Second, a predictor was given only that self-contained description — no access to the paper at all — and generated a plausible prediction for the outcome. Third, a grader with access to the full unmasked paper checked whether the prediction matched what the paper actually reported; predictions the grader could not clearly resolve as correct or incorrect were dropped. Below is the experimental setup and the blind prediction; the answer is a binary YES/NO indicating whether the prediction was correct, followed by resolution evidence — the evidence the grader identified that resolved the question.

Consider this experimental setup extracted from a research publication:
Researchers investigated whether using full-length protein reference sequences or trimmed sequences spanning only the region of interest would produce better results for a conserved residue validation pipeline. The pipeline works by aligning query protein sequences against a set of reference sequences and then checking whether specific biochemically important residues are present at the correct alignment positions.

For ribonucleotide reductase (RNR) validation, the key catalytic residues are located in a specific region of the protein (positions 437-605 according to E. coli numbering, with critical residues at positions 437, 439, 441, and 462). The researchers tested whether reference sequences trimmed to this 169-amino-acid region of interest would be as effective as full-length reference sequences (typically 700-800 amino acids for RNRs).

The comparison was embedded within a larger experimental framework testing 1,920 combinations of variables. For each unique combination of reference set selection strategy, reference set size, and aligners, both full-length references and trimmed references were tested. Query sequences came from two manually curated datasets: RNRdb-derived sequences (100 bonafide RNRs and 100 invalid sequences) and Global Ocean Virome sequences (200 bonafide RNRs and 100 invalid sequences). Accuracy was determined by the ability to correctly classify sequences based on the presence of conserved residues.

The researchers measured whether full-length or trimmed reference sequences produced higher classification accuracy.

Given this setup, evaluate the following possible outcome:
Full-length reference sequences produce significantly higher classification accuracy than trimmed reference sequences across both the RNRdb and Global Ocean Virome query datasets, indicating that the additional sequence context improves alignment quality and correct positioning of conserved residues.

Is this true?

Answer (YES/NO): YES